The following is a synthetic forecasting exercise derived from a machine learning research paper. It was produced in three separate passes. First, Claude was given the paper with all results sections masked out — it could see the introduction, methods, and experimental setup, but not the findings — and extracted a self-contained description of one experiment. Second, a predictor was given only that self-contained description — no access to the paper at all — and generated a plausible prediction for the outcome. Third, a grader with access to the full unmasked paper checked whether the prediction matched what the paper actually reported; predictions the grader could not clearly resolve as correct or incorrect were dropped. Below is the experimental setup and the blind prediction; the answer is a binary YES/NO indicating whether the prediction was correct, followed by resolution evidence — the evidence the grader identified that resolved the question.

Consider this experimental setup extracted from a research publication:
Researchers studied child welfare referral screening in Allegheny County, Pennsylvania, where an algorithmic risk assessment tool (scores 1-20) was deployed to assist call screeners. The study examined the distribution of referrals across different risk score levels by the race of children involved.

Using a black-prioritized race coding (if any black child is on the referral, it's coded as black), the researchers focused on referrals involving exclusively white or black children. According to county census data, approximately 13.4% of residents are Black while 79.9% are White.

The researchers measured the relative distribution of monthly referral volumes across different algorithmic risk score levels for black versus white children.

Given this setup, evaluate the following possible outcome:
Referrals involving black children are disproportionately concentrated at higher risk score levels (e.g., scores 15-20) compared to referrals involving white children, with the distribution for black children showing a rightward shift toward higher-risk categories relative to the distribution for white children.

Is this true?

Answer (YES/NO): YES